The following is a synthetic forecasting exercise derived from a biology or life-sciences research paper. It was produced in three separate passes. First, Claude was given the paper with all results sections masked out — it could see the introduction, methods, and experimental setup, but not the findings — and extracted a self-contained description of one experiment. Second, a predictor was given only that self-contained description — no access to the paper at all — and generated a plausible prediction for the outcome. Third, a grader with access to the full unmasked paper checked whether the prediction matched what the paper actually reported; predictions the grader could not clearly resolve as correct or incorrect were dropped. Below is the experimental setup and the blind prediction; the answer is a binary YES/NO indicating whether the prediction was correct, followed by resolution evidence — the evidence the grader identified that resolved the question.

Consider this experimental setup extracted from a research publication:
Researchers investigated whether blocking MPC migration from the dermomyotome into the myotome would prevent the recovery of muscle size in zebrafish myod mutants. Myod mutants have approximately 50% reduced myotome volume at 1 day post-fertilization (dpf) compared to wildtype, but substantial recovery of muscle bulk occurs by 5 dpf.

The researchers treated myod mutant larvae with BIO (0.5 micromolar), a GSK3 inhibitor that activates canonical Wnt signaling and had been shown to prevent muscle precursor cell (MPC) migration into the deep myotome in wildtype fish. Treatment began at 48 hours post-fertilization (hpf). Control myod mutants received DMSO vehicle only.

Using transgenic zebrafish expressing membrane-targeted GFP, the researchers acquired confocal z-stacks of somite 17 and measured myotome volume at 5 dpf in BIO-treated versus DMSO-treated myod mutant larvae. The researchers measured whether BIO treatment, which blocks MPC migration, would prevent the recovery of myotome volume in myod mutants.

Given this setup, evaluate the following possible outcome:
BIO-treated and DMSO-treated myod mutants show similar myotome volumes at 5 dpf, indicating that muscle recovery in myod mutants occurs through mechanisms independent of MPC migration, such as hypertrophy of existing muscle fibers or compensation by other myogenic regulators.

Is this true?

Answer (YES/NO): YES